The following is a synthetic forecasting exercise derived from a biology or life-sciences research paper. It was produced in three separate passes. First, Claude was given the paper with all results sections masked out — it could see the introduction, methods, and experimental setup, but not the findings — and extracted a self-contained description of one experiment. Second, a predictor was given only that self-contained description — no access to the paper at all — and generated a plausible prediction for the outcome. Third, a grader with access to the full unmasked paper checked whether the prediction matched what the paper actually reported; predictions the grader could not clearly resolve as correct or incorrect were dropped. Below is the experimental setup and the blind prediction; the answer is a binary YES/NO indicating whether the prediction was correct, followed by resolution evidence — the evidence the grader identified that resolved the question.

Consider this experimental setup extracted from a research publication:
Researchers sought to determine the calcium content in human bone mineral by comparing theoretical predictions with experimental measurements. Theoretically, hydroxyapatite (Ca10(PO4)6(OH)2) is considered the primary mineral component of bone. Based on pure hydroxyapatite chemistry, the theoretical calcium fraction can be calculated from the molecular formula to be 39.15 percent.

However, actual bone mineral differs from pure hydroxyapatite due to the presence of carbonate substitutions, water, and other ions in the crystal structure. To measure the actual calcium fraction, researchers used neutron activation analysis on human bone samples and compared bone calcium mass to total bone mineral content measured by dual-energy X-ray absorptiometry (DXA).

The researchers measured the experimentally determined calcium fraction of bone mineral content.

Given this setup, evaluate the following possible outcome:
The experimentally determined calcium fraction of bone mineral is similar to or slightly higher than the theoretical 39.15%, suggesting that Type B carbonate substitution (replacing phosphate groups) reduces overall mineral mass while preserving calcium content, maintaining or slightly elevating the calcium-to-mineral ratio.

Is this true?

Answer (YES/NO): NO